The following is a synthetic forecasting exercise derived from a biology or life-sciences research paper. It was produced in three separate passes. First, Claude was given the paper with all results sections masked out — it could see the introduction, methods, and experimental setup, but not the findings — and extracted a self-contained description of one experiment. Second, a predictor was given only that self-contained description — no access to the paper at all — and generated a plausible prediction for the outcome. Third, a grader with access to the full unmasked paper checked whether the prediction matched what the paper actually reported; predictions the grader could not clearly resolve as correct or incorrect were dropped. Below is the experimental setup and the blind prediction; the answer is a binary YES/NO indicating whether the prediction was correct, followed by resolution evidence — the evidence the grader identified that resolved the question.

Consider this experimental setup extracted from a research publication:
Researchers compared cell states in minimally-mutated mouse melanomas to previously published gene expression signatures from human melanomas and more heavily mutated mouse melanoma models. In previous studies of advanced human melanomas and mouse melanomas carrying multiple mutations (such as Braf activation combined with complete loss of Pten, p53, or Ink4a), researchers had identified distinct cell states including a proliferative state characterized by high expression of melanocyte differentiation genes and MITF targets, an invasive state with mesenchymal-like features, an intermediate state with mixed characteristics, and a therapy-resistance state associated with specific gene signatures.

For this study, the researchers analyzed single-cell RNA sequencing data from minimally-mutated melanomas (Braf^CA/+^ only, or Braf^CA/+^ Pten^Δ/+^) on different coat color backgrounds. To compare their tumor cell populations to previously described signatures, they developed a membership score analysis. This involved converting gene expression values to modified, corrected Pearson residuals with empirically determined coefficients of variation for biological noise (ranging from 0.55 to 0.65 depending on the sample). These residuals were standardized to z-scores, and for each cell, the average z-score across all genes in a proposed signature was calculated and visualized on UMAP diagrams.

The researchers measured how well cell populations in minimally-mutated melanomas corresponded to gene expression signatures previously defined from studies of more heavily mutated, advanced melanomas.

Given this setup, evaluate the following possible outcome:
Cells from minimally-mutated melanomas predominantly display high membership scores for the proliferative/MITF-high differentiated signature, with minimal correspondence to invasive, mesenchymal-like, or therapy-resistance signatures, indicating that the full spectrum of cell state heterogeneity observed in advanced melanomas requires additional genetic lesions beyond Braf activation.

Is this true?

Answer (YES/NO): NO